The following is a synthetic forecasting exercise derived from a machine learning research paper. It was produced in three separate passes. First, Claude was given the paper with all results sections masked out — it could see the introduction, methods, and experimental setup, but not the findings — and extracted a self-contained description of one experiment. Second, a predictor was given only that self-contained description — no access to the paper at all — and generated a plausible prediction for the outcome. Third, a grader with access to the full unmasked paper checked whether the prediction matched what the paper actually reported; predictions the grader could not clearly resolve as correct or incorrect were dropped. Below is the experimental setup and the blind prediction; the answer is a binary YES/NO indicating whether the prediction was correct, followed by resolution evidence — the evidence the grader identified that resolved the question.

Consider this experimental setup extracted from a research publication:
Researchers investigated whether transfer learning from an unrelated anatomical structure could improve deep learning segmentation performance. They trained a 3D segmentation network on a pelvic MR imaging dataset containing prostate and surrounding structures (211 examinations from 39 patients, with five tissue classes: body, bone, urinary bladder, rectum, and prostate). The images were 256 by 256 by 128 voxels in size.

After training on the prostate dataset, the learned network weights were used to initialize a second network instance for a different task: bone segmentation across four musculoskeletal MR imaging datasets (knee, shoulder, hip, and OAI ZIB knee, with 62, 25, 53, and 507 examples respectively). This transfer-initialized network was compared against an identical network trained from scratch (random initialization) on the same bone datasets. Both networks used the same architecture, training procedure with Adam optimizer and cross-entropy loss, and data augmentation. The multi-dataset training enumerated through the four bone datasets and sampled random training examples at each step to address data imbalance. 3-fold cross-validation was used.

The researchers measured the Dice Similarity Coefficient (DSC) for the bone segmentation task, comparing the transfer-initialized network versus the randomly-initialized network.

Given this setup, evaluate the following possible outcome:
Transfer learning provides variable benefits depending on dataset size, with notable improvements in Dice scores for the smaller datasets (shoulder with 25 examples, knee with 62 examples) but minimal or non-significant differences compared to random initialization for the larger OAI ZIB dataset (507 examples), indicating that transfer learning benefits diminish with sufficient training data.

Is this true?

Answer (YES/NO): NO